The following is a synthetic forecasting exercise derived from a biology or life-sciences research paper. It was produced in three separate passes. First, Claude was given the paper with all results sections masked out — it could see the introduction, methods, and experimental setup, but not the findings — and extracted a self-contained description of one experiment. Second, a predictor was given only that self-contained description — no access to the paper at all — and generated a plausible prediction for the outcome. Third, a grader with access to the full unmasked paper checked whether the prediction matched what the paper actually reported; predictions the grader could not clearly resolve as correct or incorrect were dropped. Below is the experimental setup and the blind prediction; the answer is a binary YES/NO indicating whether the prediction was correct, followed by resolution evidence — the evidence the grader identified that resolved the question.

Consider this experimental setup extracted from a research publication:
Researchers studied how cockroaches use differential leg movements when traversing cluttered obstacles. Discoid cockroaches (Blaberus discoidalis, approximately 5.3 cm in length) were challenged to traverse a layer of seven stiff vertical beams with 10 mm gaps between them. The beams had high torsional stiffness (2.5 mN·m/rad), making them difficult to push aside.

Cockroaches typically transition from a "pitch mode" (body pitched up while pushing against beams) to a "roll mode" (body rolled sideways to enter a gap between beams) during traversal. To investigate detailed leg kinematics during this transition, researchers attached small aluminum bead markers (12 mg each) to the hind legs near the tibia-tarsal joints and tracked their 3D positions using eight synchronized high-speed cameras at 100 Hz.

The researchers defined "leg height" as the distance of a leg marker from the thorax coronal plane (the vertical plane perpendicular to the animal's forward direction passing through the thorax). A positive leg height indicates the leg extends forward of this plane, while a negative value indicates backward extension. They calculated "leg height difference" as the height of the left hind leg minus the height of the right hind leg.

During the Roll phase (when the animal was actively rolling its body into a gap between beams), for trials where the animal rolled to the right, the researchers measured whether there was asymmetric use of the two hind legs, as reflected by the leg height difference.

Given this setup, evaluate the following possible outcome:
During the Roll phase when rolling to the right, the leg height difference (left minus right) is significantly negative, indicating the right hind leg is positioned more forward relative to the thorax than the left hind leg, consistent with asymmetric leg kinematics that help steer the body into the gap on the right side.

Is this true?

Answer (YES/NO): NO